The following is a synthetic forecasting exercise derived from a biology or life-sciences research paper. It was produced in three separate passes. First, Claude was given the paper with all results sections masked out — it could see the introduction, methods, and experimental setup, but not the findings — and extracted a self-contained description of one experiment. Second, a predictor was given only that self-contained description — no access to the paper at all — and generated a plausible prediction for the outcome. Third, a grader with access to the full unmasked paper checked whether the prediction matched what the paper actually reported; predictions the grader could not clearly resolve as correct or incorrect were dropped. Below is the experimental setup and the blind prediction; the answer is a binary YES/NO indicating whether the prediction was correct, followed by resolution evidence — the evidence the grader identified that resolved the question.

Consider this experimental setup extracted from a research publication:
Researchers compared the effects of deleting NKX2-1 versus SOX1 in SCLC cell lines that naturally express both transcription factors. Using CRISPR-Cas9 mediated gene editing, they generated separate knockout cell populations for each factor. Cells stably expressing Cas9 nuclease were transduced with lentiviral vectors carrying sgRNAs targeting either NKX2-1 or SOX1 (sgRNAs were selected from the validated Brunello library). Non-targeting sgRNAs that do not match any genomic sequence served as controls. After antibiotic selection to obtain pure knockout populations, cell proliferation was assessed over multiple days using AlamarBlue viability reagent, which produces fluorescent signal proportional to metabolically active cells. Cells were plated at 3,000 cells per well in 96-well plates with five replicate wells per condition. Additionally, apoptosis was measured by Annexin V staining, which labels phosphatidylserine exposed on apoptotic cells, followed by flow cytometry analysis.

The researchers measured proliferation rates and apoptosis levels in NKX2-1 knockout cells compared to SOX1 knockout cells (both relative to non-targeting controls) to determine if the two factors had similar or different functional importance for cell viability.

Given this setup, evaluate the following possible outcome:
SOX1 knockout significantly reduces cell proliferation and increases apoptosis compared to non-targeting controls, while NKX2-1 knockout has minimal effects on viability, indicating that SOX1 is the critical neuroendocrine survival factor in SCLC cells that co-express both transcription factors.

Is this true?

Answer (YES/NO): NO